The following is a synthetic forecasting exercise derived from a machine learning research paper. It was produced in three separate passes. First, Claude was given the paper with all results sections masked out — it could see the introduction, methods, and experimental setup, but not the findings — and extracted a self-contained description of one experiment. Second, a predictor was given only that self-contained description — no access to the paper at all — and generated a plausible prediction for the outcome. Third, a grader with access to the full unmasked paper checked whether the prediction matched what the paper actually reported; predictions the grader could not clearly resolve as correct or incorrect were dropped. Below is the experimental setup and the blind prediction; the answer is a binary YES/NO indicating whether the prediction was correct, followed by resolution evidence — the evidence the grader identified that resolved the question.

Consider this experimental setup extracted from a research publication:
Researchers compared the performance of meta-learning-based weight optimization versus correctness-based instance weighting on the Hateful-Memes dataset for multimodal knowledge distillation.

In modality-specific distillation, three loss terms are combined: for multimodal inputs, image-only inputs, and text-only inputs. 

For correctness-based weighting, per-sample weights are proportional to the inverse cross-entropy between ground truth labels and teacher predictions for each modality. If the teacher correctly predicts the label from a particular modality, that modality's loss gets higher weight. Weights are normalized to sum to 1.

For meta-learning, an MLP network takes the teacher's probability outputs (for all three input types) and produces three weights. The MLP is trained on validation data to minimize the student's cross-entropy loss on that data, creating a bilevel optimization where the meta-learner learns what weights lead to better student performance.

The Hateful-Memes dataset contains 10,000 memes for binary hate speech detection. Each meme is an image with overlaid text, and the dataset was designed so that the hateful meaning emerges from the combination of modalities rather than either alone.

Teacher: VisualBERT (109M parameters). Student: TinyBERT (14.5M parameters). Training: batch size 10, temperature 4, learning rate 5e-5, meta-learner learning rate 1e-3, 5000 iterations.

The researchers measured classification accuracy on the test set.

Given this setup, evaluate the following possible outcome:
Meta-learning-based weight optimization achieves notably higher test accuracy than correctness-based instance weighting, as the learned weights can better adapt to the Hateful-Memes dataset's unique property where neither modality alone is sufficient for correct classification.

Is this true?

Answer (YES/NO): NO